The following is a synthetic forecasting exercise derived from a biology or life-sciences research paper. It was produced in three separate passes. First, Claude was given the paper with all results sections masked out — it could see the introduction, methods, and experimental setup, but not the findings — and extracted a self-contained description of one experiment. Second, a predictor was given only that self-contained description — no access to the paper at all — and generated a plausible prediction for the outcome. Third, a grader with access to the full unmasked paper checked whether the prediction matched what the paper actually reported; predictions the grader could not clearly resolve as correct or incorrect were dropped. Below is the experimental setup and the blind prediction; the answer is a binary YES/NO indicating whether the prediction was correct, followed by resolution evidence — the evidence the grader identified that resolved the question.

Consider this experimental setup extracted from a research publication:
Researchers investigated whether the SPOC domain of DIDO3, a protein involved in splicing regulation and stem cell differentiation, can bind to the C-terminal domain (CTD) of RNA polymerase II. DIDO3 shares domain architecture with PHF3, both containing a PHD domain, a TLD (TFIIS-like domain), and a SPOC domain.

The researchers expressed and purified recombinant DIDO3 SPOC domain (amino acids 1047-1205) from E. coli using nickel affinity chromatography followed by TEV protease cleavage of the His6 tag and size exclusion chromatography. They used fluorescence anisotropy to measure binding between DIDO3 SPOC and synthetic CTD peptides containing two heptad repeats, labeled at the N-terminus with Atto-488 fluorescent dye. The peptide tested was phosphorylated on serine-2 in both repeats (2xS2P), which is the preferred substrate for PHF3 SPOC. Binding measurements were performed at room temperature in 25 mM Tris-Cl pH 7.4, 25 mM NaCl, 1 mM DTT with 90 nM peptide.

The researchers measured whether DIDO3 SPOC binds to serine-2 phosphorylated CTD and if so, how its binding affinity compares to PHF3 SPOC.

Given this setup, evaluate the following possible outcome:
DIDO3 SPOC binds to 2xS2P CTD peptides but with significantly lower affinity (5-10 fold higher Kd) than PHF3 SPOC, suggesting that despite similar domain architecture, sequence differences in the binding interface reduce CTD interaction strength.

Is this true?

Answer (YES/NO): NO